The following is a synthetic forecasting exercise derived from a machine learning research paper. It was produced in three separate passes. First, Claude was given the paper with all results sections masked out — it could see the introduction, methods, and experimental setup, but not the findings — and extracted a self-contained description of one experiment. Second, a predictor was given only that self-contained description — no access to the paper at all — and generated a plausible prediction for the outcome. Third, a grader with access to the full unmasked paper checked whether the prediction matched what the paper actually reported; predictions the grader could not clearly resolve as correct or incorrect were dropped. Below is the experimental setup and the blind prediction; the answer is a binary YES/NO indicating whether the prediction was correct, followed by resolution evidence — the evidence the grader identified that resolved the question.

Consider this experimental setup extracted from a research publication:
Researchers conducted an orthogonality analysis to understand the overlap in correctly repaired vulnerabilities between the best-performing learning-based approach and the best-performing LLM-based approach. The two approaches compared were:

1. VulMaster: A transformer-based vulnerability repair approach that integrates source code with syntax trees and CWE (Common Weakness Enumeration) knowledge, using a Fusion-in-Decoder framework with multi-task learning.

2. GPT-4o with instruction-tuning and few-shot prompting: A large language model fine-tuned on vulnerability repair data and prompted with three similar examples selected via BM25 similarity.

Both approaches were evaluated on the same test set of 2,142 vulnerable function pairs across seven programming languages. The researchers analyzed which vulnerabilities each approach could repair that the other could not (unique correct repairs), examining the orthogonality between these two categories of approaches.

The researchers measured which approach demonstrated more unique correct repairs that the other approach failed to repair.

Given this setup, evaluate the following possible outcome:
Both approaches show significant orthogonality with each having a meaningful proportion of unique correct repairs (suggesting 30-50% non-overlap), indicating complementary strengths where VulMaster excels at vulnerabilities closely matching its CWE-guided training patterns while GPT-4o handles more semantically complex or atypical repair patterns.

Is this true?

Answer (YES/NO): NO